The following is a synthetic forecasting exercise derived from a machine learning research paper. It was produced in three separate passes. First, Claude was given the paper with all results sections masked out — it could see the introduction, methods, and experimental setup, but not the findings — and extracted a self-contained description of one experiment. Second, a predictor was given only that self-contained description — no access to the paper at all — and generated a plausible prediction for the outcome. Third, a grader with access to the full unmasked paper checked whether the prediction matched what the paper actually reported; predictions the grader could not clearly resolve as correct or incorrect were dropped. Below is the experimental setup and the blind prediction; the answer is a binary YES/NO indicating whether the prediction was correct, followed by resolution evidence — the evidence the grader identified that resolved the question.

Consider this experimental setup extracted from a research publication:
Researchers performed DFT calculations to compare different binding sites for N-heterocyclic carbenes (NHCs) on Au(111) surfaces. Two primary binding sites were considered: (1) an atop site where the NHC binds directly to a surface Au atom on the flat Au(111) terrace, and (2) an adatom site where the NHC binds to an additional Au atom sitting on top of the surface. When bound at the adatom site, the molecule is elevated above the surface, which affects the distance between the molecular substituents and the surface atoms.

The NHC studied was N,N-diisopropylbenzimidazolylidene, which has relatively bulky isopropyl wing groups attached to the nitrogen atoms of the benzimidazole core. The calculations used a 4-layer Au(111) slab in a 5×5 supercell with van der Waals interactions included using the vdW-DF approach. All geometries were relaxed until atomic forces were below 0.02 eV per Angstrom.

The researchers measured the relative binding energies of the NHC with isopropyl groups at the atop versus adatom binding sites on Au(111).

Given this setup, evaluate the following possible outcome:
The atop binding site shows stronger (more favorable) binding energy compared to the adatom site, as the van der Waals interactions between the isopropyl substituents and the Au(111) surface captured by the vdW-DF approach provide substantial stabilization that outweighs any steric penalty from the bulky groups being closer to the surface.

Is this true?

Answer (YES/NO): NO